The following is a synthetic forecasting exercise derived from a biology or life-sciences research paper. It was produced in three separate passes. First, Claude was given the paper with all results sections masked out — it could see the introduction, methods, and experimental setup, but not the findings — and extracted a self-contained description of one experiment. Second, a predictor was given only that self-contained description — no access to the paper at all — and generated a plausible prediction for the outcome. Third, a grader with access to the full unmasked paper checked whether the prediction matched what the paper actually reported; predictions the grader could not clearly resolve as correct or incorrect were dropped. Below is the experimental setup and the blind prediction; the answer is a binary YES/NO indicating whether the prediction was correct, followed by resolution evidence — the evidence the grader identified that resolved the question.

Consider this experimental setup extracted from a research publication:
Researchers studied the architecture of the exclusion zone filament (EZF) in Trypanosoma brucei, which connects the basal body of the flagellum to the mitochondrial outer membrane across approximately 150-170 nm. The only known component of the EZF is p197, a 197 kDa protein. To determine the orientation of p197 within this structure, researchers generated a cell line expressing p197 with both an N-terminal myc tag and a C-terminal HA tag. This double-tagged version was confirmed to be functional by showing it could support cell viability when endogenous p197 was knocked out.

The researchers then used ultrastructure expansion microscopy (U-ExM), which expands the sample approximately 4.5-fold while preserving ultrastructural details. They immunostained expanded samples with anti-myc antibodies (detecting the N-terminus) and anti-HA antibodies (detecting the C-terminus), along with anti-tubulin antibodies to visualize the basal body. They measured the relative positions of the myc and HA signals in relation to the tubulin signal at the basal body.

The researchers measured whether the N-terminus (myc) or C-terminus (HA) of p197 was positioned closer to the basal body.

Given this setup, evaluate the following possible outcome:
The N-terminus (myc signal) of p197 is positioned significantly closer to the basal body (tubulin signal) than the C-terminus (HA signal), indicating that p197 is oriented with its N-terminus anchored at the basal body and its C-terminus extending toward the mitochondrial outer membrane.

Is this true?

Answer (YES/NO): NO